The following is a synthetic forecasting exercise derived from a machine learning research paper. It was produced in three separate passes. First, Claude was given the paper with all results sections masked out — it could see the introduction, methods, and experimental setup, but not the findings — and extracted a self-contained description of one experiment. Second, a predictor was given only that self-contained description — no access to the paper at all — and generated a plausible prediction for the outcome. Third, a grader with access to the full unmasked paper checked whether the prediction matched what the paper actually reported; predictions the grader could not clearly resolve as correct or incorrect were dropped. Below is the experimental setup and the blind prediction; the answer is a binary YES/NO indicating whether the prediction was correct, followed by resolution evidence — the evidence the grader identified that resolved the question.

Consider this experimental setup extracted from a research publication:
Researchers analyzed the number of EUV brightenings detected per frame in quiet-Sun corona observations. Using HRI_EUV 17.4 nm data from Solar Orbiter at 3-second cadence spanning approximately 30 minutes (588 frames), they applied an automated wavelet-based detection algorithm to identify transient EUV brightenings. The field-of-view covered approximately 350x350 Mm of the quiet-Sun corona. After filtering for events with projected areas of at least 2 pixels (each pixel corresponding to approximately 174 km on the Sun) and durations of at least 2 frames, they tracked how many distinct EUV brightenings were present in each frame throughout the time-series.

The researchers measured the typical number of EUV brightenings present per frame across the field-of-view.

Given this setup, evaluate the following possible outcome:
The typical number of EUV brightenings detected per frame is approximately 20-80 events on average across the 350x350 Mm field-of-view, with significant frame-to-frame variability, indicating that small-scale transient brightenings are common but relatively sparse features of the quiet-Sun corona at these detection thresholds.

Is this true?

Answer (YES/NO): NO